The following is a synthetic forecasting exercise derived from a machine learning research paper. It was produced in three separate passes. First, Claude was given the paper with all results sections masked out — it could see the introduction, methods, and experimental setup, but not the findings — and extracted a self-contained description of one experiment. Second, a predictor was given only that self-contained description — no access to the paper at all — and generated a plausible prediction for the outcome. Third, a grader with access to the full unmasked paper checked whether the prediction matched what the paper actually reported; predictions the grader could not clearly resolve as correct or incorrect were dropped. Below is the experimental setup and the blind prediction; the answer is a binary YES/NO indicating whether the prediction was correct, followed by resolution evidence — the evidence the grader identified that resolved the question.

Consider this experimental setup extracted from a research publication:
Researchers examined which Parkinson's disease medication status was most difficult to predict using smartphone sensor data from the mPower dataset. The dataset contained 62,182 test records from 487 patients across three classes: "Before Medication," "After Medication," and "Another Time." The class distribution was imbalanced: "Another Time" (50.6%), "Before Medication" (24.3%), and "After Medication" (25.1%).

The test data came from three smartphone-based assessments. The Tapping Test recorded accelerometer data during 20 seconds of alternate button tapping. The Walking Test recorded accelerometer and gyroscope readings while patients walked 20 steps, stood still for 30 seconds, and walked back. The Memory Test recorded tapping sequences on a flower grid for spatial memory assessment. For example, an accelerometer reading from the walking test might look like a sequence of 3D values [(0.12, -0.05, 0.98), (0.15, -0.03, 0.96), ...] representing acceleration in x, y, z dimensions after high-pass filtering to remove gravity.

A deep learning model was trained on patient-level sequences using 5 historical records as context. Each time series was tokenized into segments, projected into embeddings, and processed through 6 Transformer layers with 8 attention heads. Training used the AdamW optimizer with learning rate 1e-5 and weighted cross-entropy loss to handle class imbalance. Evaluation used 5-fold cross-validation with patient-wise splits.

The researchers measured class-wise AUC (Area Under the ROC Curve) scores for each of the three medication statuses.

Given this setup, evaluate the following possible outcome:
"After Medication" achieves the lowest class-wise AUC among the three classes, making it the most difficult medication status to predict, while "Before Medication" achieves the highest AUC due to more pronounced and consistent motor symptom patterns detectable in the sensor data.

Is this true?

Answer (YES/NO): NO